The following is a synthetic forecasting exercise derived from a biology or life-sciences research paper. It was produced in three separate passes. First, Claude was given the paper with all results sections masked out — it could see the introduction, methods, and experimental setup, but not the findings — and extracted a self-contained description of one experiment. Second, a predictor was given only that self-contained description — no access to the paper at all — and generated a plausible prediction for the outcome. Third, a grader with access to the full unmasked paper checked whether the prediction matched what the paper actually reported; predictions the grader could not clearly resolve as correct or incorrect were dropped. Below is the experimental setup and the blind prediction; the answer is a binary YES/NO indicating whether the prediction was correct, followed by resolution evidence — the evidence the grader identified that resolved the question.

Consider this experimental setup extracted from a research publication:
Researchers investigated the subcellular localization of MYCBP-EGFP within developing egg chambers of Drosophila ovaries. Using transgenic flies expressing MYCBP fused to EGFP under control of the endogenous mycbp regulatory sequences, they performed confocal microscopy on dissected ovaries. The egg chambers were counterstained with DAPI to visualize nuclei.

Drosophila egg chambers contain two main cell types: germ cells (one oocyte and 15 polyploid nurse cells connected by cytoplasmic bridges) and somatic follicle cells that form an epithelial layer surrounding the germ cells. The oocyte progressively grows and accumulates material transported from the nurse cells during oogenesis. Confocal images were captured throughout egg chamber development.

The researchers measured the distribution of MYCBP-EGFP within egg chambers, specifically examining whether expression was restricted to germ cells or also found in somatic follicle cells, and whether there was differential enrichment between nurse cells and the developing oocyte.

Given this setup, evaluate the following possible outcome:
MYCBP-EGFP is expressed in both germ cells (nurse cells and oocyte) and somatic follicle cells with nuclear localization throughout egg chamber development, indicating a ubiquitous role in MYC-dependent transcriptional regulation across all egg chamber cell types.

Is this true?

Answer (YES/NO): NO